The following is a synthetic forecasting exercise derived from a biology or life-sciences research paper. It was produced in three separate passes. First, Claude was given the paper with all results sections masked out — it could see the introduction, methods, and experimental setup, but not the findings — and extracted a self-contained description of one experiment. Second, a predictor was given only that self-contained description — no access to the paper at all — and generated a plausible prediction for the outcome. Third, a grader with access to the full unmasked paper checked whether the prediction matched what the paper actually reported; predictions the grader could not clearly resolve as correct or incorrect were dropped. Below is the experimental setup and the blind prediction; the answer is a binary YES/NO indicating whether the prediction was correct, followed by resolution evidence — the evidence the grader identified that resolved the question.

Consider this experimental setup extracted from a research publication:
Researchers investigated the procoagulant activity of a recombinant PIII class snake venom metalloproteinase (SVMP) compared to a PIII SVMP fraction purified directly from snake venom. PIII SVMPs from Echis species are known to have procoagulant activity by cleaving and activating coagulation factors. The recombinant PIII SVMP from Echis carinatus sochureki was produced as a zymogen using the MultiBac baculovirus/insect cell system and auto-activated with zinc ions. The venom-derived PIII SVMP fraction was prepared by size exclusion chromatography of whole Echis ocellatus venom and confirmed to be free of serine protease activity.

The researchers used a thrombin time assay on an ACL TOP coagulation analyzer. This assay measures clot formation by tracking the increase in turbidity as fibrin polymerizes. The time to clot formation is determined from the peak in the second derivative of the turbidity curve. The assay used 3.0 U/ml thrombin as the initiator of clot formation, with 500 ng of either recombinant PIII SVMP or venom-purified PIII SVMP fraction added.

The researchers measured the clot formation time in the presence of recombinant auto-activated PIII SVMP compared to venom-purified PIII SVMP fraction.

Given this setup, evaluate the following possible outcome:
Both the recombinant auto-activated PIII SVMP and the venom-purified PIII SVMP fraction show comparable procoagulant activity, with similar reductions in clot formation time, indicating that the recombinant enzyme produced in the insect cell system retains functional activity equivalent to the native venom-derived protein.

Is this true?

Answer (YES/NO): NO